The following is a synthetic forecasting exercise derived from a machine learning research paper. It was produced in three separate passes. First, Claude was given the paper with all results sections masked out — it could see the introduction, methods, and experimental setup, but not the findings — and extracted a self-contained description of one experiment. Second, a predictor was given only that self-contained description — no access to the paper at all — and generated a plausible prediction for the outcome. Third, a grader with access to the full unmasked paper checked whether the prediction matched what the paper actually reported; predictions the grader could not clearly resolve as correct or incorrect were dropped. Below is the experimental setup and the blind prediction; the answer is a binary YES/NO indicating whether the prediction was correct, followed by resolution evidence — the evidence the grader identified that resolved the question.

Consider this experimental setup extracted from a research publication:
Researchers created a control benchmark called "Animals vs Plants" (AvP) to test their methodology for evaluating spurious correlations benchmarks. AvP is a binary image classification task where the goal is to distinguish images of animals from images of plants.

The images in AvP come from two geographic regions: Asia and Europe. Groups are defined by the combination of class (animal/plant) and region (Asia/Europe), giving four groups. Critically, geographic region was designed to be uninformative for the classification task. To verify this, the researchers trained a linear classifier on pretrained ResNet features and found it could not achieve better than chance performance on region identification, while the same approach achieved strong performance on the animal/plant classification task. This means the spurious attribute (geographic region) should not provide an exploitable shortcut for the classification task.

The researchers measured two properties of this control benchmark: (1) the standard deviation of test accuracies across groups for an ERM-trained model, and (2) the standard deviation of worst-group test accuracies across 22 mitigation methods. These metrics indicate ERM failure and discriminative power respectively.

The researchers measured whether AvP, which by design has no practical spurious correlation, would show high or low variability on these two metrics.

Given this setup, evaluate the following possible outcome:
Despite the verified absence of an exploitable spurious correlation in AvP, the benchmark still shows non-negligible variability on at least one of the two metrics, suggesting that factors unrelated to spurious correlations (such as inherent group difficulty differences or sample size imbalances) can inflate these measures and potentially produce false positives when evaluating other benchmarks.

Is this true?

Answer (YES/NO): YES